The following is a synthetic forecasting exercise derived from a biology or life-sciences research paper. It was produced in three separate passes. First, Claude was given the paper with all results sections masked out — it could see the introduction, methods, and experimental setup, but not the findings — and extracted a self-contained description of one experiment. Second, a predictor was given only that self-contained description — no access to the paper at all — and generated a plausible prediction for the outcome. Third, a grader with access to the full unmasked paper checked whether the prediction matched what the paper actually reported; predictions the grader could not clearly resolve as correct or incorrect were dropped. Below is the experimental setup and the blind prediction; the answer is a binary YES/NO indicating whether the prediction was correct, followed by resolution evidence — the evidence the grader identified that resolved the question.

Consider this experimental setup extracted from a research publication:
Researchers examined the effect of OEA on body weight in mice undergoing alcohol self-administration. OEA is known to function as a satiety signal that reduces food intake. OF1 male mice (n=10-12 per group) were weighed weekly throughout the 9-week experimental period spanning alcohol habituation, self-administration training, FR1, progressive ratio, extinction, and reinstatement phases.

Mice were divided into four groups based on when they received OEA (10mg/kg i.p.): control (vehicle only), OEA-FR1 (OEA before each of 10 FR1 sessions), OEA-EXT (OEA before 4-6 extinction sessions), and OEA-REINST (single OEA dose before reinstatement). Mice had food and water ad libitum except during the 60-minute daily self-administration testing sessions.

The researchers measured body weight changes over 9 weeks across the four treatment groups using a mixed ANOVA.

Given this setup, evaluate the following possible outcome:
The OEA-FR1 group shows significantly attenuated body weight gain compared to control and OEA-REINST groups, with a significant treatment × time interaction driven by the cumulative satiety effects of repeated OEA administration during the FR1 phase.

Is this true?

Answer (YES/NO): NO